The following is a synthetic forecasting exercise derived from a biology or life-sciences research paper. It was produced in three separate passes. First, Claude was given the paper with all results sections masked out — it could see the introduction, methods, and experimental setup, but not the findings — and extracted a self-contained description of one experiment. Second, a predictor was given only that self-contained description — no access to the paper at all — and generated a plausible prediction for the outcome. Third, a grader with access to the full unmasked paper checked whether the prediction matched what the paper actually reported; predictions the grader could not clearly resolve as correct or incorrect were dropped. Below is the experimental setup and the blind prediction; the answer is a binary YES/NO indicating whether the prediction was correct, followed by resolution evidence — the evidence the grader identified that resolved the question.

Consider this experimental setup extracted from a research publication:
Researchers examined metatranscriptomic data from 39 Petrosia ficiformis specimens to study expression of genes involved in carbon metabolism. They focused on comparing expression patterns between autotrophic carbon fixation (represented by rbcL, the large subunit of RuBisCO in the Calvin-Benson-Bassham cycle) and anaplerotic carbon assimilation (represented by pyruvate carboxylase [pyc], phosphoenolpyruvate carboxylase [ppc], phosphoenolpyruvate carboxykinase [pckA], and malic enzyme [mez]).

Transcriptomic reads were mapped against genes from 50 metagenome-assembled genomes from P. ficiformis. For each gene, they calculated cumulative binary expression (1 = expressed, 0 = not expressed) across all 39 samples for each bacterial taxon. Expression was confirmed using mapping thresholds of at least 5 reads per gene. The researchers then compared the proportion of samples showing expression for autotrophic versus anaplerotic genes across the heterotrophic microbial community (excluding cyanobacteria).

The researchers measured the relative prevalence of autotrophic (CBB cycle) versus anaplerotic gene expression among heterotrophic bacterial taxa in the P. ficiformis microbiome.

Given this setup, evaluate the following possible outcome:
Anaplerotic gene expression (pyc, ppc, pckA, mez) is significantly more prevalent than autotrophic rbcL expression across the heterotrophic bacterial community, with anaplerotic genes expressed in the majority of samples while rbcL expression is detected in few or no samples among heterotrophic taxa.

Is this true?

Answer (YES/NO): YES